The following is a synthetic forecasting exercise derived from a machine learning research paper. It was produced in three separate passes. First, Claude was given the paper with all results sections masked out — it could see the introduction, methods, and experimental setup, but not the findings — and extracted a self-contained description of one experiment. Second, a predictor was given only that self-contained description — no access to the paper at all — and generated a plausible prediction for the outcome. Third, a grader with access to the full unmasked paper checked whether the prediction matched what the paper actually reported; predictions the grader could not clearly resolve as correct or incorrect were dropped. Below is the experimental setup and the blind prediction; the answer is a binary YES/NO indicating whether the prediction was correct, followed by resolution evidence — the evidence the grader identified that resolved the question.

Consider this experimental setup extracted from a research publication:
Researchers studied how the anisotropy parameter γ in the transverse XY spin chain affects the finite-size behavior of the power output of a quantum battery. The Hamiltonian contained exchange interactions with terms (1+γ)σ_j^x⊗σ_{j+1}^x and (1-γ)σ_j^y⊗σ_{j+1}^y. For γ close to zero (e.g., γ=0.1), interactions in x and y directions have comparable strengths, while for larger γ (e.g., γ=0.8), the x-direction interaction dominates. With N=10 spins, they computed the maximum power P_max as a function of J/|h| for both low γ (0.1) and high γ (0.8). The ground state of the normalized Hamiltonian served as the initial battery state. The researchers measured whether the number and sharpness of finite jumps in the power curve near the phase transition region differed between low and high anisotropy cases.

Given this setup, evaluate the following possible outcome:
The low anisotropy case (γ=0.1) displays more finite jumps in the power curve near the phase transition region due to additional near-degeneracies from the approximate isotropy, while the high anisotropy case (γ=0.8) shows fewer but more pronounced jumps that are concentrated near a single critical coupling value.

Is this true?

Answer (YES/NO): NO